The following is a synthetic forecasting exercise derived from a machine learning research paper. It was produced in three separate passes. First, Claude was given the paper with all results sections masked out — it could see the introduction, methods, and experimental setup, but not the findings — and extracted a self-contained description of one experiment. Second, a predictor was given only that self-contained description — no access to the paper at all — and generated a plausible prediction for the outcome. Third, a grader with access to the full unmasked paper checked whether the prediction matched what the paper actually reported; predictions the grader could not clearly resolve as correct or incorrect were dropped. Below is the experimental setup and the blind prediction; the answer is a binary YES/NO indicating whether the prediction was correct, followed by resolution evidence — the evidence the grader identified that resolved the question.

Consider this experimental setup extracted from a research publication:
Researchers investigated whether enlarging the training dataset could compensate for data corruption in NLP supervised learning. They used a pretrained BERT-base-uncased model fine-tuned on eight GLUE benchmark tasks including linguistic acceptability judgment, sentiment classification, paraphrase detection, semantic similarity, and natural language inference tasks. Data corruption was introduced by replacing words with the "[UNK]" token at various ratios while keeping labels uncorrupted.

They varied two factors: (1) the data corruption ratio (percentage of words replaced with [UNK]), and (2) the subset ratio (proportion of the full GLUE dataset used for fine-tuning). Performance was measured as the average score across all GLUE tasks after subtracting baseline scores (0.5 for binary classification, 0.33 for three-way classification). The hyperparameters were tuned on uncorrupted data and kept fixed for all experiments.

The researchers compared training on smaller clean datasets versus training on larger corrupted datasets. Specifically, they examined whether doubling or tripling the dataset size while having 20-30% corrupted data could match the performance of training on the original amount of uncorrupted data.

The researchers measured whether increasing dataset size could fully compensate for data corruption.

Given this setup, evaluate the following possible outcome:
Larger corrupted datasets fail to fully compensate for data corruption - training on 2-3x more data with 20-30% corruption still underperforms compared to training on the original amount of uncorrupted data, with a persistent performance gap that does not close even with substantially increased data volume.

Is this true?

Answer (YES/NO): YES